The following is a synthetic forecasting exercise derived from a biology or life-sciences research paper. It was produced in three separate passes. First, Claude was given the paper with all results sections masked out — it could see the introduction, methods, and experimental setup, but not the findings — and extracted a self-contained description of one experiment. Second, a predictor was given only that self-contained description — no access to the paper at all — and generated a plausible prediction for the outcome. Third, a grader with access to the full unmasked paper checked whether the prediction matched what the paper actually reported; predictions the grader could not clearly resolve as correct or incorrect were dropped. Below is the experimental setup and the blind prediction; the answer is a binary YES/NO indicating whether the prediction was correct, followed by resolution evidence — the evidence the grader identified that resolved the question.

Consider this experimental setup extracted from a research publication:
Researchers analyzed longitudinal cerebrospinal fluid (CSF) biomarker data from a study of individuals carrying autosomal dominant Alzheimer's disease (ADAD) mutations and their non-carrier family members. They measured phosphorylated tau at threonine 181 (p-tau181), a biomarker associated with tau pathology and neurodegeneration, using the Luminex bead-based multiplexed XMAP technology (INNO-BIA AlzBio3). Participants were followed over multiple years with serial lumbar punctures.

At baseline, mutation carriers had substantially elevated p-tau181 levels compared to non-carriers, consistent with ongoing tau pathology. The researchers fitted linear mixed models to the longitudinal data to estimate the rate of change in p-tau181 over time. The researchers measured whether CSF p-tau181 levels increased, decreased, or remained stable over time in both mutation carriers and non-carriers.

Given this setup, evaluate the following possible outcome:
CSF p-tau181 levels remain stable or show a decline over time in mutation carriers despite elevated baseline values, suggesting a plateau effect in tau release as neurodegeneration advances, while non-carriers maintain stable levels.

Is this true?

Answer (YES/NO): NO